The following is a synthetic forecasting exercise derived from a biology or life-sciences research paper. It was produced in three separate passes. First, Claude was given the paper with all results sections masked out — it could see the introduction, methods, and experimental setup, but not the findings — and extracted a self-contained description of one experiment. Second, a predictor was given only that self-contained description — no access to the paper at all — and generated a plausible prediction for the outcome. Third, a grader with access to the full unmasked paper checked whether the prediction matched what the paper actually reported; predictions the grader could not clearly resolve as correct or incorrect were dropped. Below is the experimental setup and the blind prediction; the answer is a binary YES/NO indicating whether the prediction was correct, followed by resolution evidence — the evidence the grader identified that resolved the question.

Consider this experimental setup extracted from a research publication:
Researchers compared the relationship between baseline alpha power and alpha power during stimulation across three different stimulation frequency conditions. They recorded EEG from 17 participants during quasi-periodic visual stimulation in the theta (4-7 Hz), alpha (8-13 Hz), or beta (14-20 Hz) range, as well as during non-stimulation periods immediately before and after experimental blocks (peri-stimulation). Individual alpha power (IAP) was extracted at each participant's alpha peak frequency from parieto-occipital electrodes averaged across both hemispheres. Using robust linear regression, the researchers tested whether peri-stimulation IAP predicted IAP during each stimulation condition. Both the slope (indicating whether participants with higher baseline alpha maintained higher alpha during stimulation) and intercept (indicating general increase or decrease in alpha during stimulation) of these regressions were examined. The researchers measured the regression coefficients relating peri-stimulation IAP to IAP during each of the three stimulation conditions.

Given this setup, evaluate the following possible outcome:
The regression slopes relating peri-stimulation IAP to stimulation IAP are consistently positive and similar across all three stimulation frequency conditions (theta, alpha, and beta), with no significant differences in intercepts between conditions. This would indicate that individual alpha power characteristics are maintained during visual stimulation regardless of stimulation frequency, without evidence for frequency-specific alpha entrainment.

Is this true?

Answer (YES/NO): YES